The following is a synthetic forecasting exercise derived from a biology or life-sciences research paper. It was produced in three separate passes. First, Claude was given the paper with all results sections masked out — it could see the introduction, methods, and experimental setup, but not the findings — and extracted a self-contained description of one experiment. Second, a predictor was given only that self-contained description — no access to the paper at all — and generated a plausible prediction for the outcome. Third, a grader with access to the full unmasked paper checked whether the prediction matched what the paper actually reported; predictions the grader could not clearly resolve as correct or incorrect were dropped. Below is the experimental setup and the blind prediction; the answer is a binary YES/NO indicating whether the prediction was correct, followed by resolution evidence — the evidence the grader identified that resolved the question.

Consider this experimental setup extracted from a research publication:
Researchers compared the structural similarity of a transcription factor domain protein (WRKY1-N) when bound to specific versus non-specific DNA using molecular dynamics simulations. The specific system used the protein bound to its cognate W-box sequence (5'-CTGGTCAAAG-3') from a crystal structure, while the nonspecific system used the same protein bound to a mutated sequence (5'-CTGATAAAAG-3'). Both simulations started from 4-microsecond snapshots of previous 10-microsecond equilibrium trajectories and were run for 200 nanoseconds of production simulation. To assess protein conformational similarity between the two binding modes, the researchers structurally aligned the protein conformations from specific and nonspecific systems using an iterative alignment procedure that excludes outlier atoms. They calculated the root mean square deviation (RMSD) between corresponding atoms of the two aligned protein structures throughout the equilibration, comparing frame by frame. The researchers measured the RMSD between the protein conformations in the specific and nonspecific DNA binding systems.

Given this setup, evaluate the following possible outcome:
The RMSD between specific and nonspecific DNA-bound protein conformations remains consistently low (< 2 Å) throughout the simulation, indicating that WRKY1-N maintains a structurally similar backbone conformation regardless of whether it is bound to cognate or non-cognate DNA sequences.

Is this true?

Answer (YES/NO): YES